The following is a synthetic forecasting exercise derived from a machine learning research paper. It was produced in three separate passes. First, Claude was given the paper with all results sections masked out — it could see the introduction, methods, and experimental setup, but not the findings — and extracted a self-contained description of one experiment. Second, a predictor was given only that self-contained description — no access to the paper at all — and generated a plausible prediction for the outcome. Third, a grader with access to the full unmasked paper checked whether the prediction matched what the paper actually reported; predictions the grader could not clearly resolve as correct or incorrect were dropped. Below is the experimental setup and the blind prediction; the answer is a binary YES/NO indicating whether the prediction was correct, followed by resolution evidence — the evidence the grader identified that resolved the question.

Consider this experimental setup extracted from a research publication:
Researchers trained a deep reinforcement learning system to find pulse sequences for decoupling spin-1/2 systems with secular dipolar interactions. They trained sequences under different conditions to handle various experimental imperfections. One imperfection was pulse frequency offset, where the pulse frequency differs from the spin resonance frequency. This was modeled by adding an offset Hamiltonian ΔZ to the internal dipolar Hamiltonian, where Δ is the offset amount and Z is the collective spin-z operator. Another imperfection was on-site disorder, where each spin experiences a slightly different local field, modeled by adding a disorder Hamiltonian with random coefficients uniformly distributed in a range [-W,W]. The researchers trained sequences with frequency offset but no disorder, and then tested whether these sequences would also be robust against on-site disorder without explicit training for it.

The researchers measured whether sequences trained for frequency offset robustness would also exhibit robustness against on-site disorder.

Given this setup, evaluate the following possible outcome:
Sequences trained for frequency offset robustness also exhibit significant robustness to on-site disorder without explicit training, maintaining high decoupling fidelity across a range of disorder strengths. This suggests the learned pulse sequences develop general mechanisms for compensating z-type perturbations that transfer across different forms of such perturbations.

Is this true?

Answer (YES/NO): YES